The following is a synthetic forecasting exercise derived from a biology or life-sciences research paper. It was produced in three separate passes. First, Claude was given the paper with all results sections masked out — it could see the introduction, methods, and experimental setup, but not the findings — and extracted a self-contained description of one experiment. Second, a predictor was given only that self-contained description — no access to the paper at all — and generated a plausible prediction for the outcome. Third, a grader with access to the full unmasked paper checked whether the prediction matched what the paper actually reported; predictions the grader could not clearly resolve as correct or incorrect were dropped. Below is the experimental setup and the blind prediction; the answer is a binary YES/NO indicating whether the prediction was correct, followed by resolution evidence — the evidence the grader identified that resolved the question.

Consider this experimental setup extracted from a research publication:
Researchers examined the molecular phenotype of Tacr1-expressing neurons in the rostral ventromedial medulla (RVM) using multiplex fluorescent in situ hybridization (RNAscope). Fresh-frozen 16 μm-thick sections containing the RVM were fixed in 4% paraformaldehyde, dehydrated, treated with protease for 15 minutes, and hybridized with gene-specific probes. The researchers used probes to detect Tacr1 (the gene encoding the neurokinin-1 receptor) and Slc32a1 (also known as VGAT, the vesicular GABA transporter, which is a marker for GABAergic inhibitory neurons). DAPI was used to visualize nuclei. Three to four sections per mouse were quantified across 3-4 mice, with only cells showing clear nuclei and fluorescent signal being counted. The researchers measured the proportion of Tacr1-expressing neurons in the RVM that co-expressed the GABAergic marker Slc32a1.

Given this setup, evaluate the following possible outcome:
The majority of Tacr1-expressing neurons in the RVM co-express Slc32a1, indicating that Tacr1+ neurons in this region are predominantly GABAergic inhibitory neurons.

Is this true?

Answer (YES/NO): YES